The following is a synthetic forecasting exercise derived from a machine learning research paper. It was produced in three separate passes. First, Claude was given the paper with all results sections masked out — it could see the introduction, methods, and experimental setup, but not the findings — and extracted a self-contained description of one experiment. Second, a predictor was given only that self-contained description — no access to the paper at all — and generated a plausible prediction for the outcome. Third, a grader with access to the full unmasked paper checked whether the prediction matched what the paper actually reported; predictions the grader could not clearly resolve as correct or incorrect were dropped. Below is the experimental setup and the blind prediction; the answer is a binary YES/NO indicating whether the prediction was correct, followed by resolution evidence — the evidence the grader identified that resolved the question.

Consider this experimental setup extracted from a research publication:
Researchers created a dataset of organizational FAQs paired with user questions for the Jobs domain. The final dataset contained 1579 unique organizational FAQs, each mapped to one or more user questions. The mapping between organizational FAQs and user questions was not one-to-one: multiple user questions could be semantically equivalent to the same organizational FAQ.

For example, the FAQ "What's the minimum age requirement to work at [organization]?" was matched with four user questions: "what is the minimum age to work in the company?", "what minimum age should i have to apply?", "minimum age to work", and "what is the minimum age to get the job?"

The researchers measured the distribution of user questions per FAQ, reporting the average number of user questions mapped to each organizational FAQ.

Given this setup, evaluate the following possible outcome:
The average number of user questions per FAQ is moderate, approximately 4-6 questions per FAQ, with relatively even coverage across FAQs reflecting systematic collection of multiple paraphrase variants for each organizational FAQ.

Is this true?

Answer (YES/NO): YES